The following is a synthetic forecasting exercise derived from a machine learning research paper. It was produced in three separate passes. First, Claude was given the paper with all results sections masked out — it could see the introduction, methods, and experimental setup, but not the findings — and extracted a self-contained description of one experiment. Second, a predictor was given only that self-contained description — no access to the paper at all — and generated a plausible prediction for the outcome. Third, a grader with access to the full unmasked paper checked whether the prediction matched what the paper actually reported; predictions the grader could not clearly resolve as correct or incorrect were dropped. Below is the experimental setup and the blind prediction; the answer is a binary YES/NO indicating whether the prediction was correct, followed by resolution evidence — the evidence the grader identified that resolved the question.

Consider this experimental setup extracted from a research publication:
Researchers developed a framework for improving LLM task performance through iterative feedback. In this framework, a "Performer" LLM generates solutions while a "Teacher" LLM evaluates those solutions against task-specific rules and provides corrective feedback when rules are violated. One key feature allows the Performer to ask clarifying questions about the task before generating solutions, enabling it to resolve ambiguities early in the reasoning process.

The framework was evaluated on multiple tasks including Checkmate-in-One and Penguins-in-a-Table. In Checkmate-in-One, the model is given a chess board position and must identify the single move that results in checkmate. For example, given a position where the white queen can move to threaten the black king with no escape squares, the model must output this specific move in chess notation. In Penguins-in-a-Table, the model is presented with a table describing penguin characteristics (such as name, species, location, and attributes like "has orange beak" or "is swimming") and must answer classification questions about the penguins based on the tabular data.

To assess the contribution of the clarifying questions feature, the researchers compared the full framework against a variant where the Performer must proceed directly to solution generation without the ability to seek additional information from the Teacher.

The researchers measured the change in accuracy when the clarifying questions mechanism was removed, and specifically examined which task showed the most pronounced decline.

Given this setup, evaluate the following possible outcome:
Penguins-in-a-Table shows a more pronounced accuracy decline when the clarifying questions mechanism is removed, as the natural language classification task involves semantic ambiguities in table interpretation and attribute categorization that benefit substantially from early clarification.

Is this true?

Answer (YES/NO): NO